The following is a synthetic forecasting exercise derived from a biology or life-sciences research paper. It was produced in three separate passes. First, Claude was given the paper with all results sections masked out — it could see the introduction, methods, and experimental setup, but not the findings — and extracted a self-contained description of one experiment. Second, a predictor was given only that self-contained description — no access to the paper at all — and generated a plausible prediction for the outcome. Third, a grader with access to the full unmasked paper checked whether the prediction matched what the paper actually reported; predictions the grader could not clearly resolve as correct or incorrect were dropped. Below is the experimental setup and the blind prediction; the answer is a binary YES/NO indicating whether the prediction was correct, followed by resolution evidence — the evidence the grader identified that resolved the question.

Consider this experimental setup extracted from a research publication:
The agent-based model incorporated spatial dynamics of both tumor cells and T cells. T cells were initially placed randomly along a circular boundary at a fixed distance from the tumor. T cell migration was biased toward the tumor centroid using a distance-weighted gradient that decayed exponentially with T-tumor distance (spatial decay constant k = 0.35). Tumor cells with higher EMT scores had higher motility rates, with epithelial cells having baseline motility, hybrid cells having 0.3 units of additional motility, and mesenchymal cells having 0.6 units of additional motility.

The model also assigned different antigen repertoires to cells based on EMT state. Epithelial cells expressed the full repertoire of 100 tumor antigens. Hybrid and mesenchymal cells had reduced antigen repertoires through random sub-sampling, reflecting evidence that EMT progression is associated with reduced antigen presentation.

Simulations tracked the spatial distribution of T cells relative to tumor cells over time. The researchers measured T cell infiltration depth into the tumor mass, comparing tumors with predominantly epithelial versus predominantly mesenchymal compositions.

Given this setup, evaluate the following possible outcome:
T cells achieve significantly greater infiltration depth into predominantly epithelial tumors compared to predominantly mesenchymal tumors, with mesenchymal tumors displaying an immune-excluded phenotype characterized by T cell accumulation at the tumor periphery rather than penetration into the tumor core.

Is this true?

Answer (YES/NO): YES